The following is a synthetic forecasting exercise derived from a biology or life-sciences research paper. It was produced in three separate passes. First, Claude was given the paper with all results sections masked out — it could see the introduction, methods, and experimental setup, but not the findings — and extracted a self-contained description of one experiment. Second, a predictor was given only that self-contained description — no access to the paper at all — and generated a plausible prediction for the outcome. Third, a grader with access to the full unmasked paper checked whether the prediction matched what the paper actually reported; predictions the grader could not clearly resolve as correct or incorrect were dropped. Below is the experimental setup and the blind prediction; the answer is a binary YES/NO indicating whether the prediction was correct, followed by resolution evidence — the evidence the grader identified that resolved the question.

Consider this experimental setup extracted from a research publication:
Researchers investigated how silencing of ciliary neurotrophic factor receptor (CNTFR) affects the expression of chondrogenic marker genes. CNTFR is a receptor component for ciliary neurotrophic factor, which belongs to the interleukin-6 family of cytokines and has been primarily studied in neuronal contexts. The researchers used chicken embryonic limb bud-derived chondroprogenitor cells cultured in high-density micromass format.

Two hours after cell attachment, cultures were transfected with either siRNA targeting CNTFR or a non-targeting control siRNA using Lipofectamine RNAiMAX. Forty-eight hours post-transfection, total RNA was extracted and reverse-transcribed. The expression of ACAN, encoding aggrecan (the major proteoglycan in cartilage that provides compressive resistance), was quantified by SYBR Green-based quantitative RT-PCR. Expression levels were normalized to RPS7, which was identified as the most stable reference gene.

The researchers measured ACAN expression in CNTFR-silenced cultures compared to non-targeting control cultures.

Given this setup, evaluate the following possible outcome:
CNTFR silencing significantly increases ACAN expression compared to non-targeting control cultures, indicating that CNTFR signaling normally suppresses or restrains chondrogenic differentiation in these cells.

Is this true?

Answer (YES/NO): YES